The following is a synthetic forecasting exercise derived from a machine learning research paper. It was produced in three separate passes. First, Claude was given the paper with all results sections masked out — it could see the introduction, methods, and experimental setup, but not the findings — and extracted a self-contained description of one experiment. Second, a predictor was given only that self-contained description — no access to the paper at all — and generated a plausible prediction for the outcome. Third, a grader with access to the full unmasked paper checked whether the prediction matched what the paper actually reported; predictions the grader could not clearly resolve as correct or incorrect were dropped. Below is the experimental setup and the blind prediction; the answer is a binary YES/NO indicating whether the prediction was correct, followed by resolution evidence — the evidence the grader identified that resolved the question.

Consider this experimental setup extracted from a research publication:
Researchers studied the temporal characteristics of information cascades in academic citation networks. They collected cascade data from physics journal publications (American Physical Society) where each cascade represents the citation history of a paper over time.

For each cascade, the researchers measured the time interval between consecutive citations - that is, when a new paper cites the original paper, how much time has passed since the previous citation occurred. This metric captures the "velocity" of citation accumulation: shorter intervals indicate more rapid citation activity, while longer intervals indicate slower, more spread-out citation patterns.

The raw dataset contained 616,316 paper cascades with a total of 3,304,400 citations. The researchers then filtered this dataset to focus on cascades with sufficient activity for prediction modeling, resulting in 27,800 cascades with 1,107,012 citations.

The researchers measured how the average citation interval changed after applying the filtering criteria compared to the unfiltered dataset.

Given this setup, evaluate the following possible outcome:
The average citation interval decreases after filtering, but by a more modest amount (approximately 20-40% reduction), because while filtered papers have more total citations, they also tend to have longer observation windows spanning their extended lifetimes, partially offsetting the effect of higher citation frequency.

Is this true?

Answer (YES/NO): NO